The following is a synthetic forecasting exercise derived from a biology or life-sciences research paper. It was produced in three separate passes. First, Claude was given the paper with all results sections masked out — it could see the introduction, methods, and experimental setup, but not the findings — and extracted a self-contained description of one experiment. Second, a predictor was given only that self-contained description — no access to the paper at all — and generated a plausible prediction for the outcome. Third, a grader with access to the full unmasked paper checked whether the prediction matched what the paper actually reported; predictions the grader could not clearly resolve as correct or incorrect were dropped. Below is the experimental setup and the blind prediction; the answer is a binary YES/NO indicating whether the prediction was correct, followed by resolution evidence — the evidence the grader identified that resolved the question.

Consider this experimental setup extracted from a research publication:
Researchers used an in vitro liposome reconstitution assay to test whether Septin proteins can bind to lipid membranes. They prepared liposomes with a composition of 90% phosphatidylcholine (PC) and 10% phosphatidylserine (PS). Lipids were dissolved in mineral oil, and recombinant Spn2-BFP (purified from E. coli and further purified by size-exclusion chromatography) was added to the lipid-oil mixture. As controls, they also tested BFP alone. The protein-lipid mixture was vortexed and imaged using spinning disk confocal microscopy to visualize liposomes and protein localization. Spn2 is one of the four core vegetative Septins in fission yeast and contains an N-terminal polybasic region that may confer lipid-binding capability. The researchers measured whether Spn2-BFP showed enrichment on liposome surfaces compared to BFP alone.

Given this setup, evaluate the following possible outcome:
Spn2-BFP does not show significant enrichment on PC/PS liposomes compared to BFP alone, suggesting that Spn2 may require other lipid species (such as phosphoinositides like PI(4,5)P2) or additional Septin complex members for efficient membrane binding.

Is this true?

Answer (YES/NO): NO